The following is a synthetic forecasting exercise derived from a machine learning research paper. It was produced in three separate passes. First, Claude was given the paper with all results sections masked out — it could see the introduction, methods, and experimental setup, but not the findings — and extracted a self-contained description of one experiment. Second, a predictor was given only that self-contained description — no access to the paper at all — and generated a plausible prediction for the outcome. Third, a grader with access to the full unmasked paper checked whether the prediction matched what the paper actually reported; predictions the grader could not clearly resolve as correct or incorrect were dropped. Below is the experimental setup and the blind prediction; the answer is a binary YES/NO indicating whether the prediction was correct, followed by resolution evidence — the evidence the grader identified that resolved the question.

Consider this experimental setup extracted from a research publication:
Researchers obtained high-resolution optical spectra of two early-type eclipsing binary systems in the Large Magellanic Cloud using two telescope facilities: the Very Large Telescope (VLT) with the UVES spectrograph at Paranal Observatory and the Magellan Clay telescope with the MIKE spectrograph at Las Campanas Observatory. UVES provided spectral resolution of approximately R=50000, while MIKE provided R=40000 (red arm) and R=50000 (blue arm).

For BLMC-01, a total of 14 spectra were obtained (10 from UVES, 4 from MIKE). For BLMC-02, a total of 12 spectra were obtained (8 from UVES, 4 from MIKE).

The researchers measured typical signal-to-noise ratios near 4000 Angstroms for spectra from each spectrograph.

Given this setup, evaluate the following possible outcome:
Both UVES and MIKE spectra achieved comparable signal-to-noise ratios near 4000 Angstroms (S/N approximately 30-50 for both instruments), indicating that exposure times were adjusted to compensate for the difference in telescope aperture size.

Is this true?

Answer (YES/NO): NO